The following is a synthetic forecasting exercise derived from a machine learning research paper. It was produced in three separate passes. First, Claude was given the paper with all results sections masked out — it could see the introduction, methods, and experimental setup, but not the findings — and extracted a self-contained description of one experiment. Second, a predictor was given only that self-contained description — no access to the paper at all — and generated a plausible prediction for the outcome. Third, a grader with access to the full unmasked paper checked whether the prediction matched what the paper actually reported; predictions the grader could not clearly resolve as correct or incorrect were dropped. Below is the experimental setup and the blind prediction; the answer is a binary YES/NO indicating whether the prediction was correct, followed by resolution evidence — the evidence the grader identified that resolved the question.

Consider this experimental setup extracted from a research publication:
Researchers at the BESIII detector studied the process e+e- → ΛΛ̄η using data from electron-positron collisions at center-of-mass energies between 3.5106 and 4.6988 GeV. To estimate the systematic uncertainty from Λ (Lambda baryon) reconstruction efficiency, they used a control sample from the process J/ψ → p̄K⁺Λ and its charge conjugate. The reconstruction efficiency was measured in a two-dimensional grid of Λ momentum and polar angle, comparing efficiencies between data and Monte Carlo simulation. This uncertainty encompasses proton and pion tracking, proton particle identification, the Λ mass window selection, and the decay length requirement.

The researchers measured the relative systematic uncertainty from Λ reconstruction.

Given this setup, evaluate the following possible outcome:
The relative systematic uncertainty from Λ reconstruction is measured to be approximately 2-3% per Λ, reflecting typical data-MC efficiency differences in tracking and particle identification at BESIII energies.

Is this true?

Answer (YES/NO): YES